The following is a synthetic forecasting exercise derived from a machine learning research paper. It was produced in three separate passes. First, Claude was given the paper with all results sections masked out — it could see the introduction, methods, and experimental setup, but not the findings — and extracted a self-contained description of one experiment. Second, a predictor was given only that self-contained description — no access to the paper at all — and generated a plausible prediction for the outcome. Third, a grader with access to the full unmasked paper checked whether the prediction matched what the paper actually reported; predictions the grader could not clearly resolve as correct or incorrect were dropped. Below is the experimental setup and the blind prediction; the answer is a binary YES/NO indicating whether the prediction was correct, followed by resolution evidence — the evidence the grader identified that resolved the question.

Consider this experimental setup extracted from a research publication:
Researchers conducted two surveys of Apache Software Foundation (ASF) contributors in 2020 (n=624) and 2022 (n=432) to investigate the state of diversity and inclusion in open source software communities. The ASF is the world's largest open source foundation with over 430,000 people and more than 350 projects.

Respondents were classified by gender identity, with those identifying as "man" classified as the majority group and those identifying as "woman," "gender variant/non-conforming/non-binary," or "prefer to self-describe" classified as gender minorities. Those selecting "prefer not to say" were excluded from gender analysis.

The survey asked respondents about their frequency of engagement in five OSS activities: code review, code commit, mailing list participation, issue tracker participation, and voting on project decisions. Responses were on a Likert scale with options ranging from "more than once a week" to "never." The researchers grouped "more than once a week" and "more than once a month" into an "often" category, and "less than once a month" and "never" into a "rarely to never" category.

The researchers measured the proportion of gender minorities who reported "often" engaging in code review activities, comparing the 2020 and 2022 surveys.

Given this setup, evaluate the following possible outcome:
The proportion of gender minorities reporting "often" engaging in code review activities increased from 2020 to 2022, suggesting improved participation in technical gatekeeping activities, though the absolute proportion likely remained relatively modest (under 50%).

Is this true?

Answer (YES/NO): YES